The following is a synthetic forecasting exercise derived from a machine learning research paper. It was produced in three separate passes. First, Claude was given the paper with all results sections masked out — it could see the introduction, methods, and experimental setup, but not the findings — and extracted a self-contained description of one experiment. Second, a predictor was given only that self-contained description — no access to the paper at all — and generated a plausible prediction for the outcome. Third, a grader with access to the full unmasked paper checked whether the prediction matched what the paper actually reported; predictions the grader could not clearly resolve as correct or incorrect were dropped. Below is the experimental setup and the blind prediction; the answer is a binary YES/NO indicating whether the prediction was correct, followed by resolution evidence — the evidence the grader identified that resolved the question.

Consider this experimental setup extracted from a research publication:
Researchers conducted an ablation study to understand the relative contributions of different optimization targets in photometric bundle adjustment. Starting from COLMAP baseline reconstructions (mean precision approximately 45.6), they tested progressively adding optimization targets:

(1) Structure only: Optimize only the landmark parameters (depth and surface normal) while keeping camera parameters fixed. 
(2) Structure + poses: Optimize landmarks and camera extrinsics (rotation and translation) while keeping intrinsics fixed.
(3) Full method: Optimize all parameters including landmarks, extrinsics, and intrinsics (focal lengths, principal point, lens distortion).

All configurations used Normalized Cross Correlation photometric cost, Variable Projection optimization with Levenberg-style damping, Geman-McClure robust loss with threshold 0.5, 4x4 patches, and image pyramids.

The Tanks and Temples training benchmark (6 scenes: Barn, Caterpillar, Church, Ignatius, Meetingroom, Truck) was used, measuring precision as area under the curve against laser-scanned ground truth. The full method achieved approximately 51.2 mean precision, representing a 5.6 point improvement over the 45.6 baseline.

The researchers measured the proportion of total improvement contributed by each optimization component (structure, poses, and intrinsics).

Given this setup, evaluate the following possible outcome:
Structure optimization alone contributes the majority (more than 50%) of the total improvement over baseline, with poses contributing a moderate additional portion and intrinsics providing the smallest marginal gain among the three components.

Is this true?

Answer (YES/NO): NO